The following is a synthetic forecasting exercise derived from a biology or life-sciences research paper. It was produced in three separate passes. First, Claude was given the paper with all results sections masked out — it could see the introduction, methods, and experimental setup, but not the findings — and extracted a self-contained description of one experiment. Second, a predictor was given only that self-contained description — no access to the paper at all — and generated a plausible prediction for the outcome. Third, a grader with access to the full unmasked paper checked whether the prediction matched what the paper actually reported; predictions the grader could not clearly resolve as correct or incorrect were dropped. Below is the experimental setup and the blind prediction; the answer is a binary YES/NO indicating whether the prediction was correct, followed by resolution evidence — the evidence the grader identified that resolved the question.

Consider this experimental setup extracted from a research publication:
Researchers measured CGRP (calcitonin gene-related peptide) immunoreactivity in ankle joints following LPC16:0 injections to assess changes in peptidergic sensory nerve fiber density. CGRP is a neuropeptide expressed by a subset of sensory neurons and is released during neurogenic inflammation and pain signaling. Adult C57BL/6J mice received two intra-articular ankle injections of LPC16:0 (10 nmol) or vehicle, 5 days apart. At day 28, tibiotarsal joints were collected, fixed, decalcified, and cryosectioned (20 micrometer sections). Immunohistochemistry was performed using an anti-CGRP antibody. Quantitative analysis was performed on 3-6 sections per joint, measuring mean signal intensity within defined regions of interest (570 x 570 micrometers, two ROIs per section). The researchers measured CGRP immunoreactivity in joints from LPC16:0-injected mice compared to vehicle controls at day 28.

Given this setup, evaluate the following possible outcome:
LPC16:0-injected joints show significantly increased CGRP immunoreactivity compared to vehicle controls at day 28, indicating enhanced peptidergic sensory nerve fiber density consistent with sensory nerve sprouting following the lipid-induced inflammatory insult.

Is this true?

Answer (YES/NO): NO